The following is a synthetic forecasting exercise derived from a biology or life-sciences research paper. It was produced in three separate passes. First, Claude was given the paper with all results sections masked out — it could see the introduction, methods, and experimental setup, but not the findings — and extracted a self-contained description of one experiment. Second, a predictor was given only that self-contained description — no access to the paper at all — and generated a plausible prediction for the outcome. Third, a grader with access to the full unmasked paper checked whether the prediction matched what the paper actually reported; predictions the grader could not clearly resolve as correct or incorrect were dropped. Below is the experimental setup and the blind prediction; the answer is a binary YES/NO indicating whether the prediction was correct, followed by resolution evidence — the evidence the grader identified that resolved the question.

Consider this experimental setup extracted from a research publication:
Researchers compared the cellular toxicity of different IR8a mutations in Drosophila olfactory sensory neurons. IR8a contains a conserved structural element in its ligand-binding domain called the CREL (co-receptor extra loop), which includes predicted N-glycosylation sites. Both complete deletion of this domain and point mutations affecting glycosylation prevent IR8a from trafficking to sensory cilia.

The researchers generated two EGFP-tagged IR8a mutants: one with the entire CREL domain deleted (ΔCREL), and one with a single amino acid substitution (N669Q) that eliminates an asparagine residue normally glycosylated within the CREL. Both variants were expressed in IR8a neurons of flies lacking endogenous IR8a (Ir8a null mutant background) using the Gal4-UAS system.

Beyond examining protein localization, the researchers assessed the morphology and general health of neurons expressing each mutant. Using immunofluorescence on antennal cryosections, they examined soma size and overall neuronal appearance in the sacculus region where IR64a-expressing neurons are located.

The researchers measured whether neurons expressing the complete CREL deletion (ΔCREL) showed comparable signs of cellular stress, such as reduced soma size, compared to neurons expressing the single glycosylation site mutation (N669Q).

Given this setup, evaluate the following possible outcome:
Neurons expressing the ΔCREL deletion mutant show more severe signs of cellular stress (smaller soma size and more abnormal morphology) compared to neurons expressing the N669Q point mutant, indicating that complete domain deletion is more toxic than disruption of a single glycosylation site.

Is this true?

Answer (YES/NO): YES